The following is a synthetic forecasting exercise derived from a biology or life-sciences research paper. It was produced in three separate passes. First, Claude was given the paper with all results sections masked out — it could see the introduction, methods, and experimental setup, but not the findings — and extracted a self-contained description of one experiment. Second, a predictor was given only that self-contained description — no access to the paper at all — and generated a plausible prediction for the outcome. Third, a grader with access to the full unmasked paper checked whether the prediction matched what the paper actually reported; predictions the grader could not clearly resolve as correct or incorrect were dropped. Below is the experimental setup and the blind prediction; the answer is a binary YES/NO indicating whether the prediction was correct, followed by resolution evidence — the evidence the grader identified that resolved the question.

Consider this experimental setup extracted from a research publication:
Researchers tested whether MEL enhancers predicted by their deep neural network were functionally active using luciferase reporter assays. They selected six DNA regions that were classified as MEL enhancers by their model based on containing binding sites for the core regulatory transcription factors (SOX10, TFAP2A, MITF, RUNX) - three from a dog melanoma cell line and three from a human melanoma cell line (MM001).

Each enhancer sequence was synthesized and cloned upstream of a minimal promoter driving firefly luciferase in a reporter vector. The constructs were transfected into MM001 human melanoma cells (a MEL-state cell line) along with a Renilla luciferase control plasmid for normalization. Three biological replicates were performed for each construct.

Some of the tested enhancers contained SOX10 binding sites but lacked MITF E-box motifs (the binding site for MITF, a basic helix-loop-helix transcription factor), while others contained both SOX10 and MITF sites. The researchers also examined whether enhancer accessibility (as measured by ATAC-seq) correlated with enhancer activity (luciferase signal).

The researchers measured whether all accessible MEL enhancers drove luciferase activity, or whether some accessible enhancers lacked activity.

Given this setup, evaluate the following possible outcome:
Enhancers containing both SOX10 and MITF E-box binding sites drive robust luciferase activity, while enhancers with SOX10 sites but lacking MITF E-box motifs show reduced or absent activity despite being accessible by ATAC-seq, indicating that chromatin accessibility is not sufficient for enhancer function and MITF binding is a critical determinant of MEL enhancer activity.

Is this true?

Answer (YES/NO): YES